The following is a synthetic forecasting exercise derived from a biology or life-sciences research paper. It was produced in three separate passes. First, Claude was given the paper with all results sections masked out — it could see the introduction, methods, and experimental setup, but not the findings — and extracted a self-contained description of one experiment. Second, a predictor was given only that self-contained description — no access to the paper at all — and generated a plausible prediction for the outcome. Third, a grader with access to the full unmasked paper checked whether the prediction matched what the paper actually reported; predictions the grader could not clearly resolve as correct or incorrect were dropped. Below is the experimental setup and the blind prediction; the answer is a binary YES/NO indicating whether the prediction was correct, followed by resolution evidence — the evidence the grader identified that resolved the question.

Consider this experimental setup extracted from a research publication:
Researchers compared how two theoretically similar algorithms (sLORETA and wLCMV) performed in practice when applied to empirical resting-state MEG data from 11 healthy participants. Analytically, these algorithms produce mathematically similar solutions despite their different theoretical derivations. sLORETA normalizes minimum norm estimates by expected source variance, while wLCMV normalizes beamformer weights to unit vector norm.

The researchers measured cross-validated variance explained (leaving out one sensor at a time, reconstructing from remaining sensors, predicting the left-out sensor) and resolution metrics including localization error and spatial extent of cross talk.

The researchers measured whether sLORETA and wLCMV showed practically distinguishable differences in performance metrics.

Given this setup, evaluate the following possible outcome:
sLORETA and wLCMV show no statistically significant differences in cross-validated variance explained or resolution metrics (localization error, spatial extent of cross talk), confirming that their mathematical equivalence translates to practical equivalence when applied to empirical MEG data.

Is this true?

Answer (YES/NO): NO